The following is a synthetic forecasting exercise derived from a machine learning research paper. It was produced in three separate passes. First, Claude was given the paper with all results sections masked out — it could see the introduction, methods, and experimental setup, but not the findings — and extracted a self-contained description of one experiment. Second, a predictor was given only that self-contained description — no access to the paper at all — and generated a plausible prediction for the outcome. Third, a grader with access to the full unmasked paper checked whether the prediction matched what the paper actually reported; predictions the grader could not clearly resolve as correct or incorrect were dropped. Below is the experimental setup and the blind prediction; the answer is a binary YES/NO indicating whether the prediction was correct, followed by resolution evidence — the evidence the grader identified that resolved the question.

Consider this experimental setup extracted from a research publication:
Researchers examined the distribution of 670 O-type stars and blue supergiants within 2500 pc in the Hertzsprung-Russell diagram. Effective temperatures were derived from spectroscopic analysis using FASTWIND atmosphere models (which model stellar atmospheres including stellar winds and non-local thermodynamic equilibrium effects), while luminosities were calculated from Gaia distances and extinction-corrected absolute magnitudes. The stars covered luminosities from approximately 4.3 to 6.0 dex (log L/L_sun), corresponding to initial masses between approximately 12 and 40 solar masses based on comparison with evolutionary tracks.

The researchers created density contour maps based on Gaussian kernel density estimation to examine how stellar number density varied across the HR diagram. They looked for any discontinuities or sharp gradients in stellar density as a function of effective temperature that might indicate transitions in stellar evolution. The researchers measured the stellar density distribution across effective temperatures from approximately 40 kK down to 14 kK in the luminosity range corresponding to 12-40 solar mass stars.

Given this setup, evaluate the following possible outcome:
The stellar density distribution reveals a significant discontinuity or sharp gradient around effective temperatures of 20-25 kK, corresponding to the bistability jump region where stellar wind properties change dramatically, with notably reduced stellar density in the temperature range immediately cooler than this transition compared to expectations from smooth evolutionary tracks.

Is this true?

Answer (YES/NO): NO